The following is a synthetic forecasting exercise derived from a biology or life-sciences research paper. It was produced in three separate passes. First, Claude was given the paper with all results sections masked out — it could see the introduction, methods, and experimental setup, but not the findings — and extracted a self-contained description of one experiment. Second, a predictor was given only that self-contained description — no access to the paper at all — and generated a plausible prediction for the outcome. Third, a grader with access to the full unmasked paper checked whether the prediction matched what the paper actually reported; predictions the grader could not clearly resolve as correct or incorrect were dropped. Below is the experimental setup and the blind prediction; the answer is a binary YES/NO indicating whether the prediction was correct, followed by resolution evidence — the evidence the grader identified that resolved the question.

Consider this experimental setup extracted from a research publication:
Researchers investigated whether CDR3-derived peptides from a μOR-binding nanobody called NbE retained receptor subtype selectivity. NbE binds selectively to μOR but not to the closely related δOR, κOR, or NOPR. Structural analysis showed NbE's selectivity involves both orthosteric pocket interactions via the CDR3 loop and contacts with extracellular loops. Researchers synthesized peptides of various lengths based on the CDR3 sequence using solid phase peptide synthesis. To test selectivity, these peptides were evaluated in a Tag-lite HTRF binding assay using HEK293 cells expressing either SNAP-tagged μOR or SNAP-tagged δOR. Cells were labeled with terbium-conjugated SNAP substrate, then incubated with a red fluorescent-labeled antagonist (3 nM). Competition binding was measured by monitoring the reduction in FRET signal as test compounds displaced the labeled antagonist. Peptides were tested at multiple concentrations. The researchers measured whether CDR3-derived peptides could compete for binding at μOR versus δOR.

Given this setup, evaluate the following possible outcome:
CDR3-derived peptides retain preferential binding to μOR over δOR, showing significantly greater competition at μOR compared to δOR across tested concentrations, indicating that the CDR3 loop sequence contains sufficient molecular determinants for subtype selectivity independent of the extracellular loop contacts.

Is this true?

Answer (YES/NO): YES